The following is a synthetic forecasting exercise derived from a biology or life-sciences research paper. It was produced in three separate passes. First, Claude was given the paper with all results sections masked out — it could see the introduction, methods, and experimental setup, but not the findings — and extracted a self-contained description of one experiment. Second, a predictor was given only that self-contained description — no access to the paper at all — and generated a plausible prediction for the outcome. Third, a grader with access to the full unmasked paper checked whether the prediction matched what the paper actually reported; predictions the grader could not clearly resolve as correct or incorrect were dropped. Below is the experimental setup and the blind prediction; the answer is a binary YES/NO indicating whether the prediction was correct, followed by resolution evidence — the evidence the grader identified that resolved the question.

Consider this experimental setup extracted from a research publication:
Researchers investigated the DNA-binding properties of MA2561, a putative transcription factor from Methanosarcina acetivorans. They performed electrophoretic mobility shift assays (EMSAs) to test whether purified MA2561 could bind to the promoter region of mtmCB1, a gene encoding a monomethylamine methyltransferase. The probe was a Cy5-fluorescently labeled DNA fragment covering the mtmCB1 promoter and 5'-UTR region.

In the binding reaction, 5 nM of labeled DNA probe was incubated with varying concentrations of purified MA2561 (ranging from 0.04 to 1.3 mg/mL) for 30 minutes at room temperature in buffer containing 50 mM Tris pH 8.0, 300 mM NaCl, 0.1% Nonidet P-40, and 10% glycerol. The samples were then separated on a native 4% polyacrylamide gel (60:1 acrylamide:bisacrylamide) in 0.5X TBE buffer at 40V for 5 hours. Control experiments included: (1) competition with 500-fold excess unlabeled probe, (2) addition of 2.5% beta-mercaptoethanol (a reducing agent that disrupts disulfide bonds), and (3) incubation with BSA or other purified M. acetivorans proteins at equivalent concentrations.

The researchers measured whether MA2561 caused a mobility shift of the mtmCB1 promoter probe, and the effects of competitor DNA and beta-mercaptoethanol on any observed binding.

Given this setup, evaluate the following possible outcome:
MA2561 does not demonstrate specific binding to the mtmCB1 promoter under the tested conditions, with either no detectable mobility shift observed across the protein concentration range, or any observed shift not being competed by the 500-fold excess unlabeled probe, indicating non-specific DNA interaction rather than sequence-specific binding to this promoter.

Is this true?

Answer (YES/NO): NO